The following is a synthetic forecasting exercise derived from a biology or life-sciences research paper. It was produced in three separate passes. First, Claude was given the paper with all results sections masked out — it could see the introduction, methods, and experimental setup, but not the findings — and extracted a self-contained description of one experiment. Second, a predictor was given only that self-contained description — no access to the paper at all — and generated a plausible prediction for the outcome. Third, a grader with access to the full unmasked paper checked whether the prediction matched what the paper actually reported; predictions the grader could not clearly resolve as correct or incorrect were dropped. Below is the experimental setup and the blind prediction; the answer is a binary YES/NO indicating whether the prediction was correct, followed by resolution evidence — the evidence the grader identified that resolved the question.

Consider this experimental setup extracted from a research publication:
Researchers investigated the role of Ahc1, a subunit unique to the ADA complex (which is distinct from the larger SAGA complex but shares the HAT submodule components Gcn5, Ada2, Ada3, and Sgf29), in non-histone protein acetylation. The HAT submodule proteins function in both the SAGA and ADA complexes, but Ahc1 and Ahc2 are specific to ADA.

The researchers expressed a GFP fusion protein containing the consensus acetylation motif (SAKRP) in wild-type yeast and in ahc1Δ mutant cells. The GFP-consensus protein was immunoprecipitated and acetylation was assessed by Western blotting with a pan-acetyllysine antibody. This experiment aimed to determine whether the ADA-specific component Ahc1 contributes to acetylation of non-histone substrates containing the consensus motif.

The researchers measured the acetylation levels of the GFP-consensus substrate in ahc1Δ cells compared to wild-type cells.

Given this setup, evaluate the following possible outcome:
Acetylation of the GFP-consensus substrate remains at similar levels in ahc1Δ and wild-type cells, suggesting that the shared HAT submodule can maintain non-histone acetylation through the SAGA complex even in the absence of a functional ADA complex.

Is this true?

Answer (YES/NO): YES